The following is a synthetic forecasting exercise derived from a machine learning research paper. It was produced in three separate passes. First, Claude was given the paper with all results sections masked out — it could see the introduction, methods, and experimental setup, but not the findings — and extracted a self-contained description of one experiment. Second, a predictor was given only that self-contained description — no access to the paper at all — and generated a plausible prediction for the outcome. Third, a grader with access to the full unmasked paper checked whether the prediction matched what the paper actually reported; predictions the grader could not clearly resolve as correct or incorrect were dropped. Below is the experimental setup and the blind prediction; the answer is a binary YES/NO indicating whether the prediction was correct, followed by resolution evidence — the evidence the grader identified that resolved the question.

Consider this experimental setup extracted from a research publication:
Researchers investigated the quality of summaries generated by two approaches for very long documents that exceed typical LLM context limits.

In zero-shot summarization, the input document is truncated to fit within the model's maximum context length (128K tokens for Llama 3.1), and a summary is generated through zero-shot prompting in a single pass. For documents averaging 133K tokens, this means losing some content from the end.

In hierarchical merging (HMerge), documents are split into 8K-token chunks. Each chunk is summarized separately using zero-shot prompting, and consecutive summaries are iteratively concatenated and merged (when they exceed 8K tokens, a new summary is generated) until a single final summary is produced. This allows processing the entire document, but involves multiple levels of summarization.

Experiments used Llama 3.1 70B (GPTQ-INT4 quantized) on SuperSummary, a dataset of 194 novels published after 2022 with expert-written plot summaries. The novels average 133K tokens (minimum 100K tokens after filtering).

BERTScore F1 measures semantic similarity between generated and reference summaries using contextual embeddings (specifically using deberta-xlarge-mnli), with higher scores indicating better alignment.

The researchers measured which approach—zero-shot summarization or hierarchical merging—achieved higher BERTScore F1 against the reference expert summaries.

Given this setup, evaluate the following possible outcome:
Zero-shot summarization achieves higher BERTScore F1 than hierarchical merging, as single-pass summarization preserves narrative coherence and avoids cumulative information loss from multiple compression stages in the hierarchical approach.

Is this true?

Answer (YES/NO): NO